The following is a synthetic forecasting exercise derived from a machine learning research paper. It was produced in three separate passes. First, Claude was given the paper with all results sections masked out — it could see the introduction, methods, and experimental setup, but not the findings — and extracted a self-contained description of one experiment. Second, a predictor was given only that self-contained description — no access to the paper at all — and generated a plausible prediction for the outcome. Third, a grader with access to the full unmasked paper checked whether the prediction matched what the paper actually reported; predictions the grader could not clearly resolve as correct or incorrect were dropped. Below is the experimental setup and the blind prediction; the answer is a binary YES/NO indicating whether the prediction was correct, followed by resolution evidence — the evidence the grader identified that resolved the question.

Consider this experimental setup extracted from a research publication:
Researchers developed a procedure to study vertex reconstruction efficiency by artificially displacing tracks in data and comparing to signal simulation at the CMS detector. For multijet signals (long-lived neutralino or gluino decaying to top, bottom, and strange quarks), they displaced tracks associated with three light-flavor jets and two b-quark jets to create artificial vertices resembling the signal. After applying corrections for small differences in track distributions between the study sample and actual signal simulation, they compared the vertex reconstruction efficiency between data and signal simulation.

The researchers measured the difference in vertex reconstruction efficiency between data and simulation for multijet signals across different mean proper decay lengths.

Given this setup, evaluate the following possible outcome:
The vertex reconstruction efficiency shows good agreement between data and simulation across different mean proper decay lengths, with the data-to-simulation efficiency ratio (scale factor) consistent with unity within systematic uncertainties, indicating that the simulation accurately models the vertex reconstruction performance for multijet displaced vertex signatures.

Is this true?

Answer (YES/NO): NO